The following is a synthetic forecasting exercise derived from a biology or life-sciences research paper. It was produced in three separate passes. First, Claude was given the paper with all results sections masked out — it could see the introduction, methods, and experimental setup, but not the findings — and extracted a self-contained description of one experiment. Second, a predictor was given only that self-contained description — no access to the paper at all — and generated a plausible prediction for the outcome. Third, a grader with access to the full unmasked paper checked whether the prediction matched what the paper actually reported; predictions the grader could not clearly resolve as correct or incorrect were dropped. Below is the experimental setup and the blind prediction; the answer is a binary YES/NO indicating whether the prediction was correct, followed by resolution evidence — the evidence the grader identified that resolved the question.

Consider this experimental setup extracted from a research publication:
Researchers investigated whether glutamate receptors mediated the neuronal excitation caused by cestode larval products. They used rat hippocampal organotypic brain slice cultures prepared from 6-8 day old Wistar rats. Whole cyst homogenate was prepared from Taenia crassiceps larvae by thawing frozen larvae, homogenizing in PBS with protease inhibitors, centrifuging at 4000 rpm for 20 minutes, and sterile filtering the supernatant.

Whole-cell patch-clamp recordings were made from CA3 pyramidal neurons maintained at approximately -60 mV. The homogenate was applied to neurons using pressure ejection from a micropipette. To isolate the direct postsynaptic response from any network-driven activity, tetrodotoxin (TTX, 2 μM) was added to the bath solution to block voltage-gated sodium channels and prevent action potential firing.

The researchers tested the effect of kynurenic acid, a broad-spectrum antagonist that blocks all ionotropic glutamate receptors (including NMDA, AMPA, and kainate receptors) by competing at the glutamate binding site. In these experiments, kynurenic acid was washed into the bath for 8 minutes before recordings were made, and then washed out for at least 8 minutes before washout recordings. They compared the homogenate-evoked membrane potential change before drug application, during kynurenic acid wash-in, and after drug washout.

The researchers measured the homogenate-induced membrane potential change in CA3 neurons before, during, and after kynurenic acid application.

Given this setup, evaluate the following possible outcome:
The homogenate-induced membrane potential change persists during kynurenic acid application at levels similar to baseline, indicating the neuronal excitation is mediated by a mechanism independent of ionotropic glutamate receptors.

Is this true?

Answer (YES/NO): NO